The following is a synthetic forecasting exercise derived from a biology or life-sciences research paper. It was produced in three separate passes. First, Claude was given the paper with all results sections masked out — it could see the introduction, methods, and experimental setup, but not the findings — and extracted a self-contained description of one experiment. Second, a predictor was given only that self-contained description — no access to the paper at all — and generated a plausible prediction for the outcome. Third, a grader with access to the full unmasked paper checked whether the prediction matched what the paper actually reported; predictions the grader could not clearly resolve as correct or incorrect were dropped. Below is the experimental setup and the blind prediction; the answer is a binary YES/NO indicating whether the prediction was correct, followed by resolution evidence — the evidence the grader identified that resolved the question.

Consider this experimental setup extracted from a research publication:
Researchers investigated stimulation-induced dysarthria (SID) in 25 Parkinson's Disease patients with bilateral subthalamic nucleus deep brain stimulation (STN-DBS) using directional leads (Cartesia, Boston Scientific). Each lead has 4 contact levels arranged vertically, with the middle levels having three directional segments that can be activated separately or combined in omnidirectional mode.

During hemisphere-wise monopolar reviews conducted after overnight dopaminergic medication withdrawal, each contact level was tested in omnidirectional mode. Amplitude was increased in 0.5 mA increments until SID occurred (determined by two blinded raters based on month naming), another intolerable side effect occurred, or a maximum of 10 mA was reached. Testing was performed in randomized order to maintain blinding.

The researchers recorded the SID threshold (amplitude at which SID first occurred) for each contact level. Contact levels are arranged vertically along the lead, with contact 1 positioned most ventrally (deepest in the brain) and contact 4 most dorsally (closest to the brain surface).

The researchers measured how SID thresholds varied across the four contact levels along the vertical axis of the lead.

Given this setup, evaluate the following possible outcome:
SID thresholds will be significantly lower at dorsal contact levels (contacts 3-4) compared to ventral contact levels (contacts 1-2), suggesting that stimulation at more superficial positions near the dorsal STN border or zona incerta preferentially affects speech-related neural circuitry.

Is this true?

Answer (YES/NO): NO